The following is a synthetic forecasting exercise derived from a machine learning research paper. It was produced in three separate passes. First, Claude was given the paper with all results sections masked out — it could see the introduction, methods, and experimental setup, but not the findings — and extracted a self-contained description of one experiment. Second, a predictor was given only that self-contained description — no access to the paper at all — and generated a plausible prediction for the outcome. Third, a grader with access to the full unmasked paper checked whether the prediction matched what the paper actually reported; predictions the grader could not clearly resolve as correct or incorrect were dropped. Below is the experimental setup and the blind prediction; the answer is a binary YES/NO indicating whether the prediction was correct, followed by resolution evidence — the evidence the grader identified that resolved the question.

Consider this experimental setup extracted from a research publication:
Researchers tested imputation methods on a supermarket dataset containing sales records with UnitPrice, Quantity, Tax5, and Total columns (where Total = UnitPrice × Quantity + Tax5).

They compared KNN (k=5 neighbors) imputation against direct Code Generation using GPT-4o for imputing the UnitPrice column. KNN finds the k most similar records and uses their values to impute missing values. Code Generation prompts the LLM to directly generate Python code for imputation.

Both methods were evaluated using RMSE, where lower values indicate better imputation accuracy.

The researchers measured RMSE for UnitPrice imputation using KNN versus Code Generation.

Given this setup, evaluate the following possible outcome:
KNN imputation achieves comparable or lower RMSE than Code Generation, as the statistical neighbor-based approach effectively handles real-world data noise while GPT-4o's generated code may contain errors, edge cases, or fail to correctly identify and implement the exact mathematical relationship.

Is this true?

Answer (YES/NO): YES